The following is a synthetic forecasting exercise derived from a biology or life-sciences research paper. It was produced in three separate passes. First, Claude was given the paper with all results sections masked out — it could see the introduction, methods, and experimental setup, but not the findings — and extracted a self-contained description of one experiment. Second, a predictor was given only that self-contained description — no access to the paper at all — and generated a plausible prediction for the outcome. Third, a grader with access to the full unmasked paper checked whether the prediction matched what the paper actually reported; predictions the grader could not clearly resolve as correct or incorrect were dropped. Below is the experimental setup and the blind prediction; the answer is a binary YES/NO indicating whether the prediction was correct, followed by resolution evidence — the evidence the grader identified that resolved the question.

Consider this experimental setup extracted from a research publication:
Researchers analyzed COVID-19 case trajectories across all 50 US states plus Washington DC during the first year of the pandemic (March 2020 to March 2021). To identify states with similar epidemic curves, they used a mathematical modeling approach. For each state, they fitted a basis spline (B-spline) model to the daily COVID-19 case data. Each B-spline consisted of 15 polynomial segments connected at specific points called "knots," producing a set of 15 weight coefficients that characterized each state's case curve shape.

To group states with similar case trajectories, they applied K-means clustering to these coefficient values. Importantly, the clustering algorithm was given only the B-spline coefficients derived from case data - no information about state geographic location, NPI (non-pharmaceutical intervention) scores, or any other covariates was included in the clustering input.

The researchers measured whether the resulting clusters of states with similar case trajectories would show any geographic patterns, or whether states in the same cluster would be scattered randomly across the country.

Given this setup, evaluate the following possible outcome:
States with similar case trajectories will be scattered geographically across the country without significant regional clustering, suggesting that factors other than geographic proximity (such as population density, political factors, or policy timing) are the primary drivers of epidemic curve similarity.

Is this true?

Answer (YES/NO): NO